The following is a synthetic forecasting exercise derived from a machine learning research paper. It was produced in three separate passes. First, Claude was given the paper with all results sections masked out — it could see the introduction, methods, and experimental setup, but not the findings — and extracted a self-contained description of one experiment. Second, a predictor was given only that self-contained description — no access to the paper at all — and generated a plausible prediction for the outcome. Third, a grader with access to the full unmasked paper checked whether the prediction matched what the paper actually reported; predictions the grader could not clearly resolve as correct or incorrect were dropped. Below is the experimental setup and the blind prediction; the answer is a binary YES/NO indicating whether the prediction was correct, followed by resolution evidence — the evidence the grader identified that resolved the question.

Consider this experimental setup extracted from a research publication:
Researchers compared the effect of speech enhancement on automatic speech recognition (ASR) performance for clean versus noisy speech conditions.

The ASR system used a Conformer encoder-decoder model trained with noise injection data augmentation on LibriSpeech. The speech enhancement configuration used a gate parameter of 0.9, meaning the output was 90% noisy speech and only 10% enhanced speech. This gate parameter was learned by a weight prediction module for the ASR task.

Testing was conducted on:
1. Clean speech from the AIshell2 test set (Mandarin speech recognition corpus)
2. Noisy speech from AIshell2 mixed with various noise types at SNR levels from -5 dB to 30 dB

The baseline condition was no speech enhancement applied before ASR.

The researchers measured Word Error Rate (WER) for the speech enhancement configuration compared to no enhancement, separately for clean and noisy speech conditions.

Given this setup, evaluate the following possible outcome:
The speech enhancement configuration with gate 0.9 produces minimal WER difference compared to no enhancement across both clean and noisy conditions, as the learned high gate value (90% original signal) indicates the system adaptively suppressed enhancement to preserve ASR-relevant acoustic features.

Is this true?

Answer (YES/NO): NO